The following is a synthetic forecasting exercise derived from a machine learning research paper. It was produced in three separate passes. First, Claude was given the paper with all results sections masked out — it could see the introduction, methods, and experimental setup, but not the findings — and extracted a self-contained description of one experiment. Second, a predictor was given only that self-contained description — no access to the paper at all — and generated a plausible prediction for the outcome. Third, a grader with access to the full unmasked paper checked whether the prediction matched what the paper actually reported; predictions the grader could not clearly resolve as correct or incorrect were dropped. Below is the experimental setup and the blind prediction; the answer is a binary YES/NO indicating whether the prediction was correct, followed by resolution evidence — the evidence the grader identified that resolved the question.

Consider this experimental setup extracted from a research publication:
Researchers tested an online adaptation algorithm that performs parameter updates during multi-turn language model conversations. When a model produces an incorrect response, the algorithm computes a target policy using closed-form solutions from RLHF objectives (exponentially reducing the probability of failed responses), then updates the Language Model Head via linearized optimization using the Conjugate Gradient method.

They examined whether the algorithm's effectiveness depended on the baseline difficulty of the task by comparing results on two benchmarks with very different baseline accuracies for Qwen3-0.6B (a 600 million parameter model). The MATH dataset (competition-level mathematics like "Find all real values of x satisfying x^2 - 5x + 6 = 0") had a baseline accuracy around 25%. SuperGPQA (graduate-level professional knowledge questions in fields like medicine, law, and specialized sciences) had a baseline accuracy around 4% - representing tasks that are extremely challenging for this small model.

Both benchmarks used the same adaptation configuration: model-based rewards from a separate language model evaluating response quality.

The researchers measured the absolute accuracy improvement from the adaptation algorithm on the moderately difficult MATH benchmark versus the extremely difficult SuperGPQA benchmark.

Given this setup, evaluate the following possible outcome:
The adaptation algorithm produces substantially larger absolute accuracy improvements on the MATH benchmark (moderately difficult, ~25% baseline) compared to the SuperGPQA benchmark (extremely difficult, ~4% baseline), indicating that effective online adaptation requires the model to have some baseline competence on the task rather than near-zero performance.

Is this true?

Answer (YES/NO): YES